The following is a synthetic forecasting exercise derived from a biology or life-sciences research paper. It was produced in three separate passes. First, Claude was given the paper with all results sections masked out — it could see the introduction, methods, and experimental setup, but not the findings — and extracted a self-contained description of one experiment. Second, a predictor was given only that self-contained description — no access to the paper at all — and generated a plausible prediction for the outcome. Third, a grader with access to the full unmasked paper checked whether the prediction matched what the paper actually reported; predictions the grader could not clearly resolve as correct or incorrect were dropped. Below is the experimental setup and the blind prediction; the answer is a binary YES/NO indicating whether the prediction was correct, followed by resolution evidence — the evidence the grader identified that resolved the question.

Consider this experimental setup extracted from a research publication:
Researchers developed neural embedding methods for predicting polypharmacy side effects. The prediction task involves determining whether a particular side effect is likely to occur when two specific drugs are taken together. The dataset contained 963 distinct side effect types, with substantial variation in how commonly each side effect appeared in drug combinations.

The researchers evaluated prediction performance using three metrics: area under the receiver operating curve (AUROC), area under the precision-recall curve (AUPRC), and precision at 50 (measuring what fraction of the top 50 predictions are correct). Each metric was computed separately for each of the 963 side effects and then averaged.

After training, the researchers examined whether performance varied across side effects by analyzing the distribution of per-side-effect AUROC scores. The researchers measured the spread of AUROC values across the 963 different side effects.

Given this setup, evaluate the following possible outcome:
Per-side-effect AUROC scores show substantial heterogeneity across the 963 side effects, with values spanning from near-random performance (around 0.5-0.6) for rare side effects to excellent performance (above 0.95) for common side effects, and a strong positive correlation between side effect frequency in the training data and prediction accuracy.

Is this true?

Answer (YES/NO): NO